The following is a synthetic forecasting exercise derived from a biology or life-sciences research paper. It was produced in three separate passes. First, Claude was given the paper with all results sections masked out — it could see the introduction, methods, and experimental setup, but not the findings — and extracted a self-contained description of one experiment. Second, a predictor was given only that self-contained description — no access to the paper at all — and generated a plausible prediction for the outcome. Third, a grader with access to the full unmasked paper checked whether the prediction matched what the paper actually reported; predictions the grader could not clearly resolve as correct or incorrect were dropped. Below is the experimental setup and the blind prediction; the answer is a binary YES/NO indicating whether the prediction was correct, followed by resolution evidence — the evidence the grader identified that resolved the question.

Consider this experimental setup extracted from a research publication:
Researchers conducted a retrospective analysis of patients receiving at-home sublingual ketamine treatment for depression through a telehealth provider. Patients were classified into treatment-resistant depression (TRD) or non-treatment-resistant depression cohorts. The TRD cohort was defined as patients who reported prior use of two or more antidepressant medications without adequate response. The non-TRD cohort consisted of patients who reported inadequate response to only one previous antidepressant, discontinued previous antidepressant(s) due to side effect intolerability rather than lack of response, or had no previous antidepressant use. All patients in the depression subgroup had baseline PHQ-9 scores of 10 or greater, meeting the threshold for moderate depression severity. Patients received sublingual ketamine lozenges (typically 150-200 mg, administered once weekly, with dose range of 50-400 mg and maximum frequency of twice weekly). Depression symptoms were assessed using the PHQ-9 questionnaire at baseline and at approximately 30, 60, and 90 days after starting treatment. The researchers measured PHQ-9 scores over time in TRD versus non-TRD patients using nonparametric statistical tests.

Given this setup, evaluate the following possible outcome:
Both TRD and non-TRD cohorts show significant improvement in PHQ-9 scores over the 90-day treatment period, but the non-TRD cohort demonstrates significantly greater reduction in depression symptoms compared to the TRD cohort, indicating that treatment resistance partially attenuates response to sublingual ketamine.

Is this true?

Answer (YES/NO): NO